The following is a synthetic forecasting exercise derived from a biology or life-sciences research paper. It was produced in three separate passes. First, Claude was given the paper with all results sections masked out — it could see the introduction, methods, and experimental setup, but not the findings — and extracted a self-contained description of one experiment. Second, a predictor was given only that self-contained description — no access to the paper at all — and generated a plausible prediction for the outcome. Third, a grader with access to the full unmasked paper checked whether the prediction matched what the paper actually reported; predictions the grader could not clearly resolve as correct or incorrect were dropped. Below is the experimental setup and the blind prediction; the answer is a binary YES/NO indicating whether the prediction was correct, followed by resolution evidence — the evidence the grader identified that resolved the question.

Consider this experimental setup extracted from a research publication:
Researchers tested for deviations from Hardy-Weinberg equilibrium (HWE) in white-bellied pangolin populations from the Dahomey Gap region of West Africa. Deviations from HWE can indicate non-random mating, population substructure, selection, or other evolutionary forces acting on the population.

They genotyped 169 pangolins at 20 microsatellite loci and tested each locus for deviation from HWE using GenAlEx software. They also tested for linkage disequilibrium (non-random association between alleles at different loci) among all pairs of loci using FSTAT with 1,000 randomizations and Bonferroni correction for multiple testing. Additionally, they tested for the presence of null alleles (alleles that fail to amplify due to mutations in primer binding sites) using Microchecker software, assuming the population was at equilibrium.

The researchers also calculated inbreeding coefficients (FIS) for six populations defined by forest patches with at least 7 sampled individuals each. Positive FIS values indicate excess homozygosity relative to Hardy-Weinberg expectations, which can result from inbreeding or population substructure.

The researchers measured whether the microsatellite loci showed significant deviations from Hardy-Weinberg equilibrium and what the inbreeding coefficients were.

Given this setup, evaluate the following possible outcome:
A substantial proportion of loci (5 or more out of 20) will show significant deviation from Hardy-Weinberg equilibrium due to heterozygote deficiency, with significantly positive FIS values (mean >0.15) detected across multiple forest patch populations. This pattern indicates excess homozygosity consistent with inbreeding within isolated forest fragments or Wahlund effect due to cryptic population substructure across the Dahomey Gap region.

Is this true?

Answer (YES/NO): YES